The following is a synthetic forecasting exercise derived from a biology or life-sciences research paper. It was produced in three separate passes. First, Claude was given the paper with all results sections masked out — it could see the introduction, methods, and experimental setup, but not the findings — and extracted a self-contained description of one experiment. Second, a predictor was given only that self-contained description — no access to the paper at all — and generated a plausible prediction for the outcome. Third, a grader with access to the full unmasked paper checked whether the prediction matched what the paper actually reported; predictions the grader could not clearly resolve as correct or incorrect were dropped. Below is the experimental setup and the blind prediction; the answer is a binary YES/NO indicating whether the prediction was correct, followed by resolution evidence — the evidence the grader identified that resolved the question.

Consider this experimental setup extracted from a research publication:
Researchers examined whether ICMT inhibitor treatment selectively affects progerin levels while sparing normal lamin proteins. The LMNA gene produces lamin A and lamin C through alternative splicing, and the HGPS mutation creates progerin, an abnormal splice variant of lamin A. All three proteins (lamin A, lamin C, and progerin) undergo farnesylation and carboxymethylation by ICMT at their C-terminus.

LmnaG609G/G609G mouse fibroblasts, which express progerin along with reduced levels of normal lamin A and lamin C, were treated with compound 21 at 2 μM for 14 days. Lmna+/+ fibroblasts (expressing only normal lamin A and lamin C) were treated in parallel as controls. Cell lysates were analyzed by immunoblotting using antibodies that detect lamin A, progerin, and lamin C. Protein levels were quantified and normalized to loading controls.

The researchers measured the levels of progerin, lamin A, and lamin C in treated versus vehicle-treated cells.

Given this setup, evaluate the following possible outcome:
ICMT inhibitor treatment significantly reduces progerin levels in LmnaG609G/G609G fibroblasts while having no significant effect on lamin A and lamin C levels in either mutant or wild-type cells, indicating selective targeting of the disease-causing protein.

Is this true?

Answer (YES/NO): YES